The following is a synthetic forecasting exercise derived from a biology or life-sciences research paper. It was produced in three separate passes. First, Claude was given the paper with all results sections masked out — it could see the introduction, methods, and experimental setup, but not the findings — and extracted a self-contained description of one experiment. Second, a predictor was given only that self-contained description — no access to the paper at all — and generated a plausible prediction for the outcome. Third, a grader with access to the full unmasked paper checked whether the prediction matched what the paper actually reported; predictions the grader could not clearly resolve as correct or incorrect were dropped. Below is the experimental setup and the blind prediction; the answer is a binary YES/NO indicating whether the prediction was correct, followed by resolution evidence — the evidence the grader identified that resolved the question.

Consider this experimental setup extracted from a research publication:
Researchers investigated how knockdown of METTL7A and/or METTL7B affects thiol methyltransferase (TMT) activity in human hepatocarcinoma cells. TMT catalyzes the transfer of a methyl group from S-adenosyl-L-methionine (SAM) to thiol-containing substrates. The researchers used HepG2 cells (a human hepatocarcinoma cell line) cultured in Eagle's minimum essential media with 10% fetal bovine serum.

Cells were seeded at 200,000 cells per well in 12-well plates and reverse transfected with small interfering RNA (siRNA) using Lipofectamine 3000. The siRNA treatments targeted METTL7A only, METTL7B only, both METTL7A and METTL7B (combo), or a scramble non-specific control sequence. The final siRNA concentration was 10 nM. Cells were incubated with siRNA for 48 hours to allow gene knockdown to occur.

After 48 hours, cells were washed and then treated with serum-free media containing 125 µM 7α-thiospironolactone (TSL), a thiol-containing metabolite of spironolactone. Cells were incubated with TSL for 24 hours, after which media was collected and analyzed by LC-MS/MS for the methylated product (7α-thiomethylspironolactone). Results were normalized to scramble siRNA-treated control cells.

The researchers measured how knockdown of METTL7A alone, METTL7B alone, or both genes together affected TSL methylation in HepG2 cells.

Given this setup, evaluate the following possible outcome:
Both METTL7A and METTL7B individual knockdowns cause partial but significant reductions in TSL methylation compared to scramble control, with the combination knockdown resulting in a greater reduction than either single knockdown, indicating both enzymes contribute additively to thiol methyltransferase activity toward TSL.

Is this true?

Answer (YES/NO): YES